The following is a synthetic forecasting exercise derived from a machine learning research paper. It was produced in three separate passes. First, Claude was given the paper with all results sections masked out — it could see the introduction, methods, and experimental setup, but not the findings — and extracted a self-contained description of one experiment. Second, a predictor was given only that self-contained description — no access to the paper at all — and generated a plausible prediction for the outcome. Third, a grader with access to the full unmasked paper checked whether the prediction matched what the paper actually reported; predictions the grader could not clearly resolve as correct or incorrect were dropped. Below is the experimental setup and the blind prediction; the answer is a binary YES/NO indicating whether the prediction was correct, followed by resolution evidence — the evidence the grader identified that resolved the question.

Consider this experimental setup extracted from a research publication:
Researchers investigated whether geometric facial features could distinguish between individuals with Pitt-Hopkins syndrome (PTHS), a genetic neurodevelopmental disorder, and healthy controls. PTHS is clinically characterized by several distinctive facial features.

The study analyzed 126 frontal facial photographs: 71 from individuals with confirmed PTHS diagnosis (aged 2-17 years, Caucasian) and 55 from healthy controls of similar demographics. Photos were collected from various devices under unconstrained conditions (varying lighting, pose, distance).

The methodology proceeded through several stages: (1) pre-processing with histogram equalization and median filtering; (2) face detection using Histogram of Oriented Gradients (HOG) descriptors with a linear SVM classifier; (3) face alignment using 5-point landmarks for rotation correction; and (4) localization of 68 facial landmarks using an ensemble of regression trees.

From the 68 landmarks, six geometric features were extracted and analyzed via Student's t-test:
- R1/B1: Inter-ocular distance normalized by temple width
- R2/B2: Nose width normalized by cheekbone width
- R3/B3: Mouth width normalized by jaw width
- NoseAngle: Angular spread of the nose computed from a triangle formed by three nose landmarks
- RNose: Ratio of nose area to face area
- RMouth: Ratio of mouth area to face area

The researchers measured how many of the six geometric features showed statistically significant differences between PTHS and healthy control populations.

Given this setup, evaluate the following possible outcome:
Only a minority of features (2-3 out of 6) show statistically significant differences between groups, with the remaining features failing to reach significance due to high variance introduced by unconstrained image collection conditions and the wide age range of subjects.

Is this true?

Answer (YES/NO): YES